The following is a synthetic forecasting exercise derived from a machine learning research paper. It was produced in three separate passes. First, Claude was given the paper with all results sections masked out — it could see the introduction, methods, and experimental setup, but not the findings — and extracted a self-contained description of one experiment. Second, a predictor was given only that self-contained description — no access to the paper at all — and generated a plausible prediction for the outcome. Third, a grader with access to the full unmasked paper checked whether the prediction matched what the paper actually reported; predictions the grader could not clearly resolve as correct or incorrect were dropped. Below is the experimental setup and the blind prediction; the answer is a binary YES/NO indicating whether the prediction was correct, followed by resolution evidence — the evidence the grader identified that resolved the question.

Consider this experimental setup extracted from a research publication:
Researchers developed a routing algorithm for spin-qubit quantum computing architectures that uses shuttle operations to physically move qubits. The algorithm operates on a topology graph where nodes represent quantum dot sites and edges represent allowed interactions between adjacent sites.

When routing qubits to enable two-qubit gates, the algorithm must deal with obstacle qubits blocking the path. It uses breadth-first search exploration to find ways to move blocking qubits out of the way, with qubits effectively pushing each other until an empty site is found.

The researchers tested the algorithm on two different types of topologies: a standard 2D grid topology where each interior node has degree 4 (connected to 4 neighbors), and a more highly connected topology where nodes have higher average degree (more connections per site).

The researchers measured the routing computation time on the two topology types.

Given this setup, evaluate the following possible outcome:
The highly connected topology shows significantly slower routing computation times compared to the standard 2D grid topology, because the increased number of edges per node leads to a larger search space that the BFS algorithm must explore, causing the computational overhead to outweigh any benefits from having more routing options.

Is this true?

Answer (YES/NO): NO